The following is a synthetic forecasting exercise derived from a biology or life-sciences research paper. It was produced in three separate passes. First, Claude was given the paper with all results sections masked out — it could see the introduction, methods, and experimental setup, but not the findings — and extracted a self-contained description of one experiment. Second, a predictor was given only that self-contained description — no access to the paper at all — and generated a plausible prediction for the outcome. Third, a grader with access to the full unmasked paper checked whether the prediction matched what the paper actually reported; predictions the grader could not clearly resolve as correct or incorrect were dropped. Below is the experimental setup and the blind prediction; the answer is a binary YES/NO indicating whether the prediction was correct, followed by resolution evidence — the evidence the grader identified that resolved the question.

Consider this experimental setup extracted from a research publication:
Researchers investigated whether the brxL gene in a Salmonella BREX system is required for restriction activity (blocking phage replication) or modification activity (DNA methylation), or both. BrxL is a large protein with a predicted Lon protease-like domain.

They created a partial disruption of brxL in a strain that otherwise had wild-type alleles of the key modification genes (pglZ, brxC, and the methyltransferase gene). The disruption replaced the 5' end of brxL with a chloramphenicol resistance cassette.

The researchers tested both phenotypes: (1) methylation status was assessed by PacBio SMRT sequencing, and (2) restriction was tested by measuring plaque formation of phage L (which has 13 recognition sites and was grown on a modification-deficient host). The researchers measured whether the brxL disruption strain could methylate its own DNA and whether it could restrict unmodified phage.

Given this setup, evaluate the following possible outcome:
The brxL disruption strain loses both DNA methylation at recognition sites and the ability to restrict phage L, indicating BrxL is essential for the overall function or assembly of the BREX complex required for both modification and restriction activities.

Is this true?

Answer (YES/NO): NO